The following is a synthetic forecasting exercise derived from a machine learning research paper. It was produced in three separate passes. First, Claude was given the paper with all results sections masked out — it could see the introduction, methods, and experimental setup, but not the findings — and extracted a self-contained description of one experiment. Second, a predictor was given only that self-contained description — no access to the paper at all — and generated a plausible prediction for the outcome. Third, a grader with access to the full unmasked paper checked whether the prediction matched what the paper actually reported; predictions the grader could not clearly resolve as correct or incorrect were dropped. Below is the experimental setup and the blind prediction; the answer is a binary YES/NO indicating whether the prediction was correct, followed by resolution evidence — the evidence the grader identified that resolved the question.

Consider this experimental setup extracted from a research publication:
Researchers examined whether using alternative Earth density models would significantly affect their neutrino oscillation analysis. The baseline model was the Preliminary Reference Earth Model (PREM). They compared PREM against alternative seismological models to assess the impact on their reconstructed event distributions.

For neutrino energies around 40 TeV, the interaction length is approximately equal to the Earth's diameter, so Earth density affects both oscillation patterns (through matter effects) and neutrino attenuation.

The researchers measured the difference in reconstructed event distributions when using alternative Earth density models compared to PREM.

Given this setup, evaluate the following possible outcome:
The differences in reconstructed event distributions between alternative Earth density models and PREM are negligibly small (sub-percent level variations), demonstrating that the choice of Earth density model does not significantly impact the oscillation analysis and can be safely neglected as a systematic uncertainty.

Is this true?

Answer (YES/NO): YES